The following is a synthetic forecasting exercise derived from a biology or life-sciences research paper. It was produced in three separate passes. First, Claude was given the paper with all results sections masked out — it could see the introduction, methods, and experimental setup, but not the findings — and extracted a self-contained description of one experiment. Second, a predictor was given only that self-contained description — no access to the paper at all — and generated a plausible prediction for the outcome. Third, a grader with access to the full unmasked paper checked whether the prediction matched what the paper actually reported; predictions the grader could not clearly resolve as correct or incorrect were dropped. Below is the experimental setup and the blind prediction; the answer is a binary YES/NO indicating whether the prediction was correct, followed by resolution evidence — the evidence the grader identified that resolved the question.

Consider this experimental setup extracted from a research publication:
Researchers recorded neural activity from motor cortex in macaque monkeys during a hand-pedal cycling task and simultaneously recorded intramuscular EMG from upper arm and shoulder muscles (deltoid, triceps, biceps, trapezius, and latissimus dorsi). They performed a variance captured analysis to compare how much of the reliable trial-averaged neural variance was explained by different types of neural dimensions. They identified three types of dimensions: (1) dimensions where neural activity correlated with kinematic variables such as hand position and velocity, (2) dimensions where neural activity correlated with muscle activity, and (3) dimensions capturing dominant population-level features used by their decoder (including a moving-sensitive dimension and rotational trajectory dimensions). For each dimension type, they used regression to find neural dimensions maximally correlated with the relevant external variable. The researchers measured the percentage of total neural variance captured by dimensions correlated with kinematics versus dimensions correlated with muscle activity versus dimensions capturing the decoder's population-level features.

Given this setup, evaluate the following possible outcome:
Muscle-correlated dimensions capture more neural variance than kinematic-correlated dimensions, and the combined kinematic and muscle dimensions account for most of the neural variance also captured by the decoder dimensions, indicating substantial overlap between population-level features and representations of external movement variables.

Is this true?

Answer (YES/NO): NO